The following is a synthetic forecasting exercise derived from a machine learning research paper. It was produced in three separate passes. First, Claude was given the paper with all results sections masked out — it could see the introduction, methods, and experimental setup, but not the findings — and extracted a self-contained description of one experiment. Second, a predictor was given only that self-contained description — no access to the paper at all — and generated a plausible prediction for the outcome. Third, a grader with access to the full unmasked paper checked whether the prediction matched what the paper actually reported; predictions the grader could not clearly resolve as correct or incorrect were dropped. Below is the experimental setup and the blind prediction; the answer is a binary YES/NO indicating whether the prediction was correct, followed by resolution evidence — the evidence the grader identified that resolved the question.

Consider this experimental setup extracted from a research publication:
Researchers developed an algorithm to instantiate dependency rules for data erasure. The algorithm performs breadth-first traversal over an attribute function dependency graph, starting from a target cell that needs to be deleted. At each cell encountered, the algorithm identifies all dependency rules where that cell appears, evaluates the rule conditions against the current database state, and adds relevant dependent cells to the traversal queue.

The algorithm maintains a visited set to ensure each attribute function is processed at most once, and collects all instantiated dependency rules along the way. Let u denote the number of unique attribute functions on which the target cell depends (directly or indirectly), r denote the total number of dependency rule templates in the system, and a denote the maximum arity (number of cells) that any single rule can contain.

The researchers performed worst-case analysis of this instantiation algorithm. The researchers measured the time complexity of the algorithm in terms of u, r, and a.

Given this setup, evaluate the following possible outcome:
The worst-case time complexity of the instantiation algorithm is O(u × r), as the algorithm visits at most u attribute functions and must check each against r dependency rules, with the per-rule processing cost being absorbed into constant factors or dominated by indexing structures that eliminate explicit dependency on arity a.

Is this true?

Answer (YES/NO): NO